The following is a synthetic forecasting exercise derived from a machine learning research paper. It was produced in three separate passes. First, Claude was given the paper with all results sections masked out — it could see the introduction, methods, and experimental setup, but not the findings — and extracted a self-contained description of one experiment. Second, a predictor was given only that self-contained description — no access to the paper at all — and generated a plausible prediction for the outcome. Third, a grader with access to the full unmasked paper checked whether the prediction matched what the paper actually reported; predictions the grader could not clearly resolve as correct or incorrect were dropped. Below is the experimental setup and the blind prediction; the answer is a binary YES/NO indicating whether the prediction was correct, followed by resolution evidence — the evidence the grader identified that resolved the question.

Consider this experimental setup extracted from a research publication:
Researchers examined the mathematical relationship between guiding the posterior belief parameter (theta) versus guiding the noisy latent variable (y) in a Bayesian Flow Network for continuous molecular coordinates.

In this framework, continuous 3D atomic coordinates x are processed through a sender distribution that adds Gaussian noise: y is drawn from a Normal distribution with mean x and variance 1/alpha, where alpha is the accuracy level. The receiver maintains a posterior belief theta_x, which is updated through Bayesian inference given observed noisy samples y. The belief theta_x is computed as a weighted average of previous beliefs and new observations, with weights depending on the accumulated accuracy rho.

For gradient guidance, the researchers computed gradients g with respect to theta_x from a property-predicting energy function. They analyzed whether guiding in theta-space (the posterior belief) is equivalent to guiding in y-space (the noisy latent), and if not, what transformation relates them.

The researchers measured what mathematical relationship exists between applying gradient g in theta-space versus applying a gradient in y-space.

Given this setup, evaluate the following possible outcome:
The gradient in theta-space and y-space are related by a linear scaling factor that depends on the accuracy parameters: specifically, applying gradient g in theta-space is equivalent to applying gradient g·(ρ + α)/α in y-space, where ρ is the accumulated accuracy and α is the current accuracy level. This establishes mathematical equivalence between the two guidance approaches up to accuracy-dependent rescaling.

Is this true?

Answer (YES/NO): NO